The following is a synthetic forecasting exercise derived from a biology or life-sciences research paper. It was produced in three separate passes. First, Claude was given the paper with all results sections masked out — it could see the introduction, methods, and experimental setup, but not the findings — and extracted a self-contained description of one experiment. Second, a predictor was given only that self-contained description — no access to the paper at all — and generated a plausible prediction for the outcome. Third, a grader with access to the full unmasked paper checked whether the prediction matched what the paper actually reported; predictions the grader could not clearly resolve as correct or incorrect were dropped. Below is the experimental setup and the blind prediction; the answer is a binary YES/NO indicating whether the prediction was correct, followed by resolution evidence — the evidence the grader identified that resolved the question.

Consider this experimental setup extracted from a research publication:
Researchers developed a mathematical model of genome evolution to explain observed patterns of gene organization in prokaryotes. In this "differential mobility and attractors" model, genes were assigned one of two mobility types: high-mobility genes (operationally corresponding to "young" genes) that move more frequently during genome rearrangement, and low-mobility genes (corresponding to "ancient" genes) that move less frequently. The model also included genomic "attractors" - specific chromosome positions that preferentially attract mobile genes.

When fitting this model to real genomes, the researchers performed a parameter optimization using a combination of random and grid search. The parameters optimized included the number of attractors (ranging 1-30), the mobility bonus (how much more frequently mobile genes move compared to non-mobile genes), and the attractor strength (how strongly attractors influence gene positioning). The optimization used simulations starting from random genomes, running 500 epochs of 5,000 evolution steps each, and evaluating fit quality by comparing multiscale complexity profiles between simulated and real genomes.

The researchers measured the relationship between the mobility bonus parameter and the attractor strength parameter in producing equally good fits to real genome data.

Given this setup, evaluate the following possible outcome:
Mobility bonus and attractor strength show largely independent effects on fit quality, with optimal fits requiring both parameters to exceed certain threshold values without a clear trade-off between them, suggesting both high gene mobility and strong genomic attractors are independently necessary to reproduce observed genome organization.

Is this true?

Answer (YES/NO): NO